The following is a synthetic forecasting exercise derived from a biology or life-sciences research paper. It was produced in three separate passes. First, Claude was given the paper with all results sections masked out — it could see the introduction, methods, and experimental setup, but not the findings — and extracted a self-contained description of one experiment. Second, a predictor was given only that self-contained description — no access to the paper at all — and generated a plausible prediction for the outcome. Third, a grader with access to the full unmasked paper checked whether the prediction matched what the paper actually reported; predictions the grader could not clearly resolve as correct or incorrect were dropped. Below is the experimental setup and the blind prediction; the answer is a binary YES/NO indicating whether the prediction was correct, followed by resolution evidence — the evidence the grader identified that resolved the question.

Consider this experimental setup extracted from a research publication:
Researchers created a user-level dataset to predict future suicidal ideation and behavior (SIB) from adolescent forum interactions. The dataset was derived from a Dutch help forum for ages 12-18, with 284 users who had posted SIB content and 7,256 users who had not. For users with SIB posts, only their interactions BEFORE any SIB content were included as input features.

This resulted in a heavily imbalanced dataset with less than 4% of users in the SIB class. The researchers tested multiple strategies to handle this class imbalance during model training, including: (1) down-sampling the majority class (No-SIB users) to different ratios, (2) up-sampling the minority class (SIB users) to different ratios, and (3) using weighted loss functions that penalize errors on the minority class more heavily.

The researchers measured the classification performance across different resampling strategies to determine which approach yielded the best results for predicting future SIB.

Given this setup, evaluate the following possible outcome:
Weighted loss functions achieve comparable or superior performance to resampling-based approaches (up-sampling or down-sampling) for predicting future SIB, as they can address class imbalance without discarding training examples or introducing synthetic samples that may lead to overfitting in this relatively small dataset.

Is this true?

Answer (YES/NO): NO